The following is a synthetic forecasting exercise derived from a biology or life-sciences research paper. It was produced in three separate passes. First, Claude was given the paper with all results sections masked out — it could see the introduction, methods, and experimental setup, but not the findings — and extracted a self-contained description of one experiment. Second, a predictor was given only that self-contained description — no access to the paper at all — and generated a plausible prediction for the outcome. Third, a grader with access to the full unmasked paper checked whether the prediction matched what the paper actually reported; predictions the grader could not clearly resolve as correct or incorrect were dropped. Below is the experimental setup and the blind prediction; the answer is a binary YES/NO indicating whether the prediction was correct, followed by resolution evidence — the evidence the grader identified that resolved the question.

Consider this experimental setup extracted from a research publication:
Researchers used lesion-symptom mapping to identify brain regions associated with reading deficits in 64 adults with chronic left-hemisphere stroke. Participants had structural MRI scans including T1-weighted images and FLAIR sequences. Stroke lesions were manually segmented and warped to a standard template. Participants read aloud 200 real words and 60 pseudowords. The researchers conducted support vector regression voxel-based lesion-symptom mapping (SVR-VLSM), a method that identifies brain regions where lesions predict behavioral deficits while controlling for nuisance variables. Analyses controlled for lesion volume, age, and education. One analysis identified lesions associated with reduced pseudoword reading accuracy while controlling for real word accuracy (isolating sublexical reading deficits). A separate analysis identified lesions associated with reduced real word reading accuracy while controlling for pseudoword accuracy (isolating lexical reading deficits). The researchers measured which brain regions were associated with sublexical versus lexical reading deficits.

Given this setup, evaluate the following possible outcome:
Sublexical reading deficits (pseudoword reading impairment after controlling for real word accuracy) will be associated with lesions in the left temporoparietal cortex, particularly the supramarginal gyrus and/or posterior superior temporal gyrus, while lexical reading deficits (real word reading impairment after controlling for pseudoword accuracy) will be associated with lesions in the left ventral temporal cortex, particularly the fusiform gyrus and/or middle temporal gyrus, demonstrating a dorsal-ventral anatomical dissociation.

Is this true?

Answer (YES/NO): YES